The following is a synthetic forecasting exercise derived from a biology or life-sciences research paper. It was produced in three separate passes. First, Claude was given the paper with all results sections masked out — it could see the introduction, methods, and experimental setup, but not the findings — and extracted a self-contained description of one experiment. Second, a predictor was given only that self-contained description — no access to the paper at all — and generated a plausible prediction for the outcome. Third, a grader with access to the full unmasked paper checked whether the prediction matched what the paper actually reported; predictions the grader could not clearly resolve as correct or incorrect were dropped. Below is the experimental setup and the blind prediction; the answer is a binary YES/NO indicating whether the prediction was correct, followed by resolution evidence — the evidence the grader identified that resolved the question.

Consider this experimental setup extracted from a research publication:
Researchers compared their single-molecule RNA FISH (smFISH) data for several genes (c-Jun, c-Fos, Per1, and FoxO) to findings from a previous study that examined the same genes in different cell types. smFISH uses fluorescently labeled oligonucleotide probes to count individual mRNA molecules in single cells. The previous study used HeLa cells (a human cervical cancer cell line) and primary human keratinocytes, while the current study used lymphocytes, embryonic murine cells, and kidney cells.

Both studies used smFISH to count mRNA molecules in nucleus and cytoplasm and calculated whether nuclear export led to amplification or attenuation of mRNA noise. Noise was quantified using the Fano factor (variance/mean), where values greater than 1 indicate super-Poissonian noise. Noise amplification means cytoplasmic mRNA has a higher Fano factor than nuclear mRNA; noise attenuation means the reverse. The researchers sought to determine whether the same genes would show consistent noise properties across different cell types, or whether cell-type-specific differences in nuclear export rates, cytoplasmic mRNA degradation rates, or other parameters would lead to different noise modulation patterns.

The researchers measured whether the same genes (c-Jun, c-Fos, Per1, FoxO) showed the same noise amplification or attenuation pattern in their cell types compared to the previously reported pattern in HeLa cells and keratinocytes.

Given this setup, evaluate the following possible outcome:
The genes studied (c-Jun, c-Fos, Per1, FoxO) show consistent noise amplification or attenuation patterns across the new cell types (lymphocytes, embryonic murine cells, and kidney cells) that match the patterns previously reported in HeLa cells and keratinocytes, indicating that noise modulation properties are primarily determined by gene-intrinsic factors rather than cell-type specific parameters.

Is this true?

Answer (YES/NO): NO